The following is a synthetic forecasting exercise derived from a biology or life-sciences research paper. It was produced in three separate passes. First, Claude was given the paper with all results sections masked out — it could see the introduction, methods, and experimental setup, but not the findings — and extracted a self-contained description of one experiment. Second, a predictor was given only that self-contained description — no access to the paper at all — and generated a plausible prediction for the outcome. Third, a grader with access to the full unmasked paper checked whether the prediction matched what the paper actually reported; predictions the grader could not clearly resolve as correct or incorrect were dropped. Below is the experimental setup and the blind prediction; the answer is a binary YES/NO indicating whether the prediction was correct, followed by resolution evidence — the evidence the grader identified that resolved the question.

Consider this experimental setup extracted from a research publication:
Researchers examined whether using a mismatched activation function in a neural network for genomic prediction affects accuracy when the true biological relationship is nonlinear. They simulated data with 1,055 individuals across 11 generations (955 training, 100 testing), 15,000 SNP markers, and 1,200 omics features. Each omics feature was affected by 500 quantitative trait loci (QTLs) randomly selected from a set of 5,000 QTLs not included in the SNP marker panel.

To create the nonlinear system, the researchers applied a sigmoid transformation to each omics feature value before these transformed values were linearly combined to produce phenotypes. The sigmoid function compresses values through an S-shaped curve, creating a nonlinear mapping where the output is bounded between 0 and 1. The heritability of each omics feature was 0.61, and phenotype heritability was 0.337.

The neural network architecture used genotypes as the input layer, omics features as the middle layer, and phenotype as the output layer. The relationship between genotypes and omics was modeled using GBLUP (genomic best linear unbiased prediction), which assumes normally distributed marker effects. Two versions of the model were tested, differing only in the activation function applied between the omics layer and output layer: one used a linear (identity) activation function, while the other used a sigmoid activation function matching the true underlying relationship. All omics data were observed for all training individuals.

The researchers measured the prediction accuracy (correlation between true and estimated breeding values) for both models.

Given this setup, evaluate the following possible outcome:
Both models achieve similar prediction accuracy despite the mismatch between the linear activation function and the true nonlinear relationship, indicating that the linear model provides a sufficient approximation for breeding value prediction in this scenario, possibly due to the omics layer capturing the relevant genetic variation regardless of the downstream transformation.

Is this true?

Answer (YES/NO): NO